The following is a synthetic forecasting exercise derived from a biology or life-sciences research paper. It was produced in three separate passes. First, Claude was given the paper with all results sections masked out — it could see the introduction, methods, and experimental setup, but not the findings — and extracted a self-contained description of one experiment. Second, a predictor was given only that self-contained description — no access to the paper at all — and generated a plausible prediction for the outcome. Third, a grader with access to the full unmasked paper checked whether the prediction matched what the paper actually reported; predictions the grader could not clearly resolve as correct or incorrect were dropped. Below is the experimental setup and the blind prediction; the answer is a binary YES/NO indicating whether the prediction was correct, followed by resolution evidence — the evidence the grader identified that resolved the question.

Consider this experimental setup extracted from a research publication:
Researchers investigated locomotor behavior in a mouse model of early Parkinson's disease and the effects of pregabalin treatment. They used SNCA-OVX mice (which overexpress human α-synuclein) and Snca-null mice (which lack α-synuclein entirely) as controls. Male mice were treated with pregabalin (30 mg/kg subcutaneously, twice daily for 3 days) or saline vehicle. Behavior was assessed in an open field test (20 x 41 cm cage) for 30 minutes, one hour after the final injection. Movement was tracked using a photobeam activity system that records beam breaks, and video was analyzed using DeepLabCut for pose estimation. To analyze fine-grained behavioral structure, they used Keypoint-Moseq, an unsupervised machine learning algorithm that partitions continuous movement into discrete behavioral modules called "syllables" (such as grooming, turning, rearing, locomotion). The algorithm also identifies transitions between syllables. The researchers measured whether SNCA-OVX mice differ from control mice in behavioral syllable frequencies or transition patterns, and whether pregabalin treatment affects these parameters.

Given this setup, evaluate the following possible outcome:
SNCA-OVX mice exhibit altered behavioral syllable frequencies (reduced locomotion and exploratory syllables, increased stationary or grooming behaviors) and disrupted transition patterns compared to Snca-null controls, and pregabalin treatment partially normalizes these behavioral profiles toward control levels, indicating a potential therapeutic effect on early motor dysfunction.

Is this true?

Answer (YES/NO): NO